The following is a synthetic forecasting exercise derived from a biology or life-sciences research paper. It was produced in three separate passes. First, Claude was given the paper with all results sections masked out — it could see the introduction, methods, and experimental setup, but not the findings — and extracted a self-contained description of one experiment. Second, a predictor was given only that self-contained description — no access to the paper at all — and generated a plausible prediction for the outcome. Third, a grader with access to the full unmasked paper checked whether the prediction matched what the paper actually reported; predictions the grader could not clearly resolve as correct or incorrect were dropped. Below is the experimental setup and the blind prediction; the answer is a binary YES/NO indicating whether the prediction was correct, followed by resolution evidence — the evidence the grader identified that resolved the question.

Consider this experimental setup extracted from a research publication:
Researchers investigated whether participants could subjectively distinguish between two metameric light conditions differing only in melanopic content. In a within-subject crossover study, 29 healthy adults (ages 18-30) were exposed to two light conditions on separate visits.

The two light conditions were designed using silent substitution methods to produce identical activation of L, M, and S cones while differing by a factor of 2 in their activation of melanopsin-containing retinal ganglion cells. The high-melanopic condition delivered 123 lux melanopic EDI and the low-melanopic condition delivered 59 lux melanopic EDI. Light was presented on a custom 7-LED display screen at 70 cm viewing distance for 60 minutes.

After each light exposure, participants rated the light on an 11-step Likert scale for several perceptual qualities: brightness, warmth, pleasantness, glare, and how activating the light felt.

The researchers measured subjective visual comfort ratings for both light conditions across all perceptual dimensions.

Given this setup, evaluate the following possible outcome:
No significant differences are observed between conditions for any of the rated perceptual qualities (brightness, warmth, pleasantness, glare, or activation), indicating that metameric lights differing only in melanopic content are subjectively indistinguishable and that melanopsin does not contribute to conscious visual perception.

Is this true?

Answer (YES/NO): NO